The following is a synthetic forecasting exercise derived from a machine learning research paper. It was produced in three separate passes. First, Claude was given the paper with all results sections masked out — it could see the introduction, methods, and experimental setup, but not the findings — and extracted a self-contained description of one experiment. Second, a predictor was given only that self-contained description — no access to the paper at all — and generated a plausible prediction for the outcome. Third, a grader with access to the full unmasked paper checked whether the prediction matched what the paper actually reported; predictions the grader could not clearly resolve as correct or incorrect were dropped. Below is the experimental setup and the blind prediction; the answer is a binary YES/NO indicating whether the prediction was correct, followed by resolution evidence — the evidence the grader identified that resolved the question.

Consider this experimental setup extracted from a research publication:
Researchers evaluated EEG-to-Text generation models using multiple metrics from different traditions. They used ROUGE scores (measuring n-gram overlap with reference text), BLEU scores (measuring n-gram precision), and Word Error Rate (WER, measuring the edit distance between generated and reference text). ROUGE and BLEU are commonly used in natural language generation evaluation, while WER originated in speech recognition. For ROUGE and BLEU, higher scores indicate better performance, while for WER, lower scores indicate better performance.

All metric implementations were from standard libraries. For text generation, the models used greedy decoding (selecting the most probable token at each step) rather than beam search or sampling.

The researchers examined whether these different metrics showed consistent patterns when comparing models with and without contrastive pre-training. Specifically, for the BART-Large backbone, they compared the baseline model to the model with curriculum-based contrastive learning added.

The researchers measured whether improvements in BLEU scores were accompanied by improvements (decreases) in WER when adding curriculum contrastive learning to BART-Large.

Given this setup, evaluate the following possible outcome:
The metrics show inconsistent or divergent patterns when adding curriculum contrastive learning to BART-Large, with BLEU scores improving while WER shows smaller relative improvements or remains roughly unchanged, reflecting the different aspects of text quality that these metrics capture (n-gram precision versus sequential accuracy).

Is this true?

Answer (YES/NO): NO